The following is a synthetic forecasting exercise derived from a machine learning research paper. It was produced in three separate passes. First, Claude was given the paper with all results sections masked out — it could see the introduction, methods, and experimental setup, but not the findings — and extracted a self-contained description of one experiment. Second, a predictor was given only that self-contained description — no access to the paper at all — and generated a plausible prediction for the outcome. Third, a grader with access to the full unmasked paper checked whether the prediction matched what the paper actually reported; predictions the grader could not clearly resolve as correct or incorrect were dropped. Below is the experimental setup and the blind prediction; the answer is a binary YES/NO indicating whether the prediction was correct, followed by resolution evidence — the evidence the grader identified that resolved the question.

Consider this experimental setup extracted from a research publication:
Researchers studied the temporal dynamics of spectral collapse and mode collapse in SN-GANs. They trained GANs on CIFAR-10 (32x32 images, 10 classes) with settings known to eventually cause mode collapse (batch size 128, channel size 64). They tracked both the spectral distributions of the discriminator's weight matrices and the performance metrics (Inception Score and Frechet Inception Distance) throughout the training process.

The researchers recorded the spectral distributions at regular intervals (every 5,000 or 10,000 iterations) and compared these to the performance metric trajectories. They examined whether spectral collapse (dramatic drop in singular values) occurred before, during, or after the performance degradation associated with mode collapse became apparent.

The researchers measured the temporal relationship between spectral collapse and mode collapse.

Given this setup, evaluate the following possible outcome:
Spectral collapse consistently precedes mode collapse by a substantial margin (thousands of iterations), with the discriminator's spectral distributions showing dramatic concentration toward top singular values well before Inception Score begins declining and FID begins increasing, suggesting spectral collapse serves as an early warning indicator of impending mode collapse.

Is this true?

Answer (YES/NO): NO